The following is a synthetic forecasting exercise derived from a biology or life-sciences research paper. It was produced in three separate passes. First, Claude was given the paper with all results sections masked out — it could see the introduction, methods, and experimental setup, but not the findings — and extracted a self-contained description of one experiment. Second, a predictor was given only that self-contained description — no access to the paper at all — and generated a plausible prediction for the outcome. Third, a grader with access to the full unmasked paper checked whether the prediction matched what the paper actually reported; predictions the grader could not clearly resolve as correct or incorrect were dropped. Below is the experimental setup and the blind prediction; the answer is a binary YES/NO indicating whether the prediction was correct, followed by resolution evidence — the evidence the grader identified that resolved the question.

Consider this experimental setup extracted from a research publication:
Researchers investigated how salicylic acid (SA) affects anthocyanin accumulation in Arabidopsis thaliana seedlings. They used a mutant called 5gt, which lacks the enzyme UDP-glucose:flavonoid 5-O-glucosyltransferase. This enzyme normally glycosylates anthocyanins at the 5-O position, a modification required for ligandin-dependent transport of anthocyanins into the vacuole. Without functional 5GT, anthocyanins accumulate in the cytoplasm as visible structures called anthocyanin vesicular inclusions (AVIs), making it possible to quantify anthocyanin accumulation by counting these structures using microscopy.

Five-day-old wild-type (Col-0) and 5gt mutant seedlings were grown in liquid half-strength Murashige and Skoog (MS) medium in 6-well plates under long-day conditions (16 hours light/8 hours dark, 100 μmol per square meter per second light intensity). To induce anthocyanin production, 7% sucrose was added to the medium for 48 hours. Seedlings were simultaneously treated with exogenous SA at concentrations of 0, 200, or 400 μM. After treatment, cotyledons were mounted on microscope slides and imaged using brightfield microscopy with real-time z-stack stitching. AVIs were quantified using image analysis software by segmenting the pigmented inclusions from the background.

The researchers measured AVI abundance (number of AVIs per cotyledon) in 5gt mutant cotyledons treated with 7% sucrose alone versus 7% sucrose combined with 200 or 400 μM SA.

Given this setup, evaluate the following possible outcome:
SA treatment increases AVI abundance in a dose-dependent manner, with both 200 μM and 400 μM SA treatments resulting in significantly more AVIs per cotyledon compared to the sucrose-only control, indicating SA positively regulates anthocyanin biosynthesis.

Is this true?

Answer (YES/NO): NO